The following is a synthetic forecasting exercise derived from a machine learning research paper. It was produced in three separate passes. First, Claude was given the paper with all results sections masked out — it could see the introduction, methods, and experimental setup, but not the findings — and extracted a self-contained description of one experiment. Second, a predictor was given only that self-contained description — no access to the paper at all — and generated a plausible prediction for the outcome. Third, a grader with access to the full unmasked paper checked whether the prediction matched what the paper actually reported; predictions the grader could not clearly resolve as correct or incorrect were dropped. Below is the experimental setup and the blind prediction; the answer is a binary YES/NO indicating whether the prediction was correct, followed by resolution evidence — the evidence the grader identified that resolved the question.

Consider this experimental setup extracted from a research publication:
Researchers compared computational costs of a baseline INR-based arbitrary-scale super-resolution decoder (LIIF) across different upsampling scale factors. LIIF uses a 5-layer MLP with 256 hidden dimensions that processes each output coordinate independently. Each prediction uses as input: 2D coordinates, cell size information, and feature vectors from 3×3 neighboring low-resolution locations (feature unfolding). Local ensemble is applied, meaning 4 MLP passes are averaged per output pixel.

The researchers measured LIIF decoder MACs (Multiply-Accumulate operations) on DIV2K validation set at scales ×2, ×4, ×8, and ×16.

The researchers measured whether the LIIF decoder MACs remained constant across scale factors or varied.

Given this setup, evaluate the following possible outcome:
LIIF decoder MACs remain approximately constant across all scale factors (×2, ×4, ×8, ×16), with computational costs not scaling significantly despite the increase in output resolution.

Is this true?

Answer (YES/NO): YES